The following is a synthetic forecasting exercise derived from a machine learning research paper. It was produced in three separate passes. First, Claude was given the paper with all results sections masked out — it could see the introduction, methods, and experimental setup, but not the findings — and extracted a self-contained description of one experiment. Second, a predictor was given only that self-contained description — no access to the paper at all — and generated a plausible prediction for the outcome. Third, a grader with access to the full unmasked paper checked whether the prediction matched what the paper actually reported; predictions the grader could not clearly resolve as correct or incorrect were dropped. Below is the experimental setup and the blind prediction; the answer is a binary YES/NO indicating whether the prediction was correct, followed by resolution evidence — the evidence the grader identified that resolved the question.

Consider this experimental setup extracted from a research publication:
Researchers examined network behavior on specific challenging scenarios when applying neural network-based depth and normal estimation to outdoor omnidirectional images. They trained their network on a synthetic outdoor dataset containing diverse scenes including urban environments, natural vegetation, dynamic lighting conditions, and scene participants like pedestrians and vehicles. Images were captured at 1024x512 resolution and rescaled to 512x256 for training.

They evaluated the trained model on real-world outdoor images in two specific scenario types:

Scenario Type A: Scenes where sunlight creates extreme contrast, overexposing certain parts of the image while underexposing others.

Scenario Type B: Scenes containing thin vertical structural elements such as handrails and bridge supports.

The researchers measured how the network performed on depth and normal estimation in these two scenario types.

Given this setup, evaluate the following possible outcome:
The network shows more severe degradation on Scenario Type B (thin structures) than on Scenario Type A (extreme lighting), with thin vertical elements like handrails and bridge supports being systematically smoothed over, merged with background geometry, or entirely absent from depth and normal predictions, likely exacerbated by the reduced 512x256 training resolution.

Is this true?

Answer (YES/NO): NO